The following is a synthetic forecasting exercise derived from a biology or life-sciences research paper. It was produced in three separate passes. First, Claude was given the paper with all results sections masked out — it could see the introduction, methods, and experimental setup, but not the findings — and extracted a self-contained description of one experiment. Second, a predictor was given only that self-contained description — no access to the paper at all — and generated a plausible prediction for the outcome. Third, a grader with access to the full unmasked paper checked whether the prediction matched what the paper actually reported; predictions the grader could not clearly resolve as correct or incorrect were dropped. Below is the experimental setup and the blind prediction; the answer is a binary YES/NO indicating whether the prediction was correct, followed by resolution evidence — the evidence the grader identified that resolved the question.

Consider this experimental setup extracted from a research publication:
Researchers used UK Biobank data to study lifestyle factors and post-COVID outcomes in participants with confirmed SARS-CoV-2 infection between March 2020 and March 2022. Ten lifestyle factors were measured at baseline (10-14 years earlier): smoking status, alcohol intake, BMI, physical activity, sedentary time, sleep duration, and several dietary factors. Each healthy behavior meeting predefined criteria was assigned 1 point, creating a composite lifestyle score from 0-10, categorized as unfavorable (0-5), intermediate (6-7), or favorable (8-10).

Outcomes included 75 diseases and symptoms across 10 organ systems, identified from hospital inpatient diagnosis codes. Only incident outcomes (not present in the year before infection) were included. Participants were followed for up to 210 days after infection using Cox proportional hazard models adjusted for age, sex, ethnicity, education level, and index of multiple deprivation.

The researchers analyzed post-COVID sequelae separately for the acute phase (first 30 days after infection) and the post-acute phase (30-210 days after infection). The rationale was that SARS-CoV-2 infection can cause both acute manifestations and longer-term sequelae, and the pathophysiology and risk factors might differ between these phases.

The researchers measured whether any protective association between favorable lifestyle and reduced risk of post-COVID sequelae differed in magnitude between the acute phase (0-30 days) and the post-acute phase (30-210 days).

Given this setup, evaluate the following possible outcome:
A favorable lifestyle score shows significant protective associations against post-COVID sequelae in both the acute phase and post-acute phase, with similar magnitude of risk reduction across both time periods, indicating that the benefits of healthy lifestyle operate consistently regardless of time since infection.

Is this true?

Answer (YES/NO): YES